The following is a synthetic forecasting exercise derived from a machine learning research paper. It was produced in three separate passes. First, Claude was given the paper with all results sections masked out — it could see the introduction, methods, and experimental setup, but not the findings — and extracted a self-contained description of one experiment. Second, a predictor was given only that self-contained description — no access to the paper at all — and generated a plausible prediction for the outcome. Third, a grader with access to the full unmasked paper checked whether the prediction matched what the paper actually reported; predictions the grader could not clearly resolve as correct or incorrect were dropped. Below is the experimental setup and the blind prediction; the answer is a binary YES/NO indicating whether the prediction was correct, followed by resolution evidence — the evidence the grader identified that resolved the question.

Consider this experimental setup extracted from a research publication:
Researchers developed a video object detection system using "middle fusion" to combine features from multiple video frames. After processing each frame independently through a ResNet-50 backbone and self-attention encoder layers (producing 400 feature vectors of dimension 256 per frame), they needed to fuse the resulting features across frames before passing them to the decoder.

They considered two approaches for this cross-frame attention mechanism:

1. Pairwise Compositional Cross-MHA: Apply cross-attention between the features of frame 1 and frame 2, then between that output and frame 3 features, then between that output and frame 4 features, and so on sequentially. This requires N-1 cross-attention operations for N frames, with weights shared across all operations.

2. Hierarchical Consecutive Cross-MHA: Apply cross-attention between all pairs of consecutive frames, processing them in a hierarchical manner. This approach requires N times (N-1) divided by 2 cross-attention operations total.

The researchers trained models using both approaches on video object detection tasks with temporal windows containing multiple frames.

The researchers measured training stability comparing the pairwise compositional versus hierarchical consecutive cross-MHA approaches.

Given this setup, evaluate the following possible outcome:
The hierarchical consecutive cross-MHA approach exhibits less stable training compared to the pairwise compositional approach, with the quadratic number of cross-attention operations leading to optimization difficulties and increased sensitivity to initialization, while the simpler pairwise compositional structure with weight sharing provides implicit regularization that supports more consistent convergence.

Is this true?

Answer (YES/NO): YES